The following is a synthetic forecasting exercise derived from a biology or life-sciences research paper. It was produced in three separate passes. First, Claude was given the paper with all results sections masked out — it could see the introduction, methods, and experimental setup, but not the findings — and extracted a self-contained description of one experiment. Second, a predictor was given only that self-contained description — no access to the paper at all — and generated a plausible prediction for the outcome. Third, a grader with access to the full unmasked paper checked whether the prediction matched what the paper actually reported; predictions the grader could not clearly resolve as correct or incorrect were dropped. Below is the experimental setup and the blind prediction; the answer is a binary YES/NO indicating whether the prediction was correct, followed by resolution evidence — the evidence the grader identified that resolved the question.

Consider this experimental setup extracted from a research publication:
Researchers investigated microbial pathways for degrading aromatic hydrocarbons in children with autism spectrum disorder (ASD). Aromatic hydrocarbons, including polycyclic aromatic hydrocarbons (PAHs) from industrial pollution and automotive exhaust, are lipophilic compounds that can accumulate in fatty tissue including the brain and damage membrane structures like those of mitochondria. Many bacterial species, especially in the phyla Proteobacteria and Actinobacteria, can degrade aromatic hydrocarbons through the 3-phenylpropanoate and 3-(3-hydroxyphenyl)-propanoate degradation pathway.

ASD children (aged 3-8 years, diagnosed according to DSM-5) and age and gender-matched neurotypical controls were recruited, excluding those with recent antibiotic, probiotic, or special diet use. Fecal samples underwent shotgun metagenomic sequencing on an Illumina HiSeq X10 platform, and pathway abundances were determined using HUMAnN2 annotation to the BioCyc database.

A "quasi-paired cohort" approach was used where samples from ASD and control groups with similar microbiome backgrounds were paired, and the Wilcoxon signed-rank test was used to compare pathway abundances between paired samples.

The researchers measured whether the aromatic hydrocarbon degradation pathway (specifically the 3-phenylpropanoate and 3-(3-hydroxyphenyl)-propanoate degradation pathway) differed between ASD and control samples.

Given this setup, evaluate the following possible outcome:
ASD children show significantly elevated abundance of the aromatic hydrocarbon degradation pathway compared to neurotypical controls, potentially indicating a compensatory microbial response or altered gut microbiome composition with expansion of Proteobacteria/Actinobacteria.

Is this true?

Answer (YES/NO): NO